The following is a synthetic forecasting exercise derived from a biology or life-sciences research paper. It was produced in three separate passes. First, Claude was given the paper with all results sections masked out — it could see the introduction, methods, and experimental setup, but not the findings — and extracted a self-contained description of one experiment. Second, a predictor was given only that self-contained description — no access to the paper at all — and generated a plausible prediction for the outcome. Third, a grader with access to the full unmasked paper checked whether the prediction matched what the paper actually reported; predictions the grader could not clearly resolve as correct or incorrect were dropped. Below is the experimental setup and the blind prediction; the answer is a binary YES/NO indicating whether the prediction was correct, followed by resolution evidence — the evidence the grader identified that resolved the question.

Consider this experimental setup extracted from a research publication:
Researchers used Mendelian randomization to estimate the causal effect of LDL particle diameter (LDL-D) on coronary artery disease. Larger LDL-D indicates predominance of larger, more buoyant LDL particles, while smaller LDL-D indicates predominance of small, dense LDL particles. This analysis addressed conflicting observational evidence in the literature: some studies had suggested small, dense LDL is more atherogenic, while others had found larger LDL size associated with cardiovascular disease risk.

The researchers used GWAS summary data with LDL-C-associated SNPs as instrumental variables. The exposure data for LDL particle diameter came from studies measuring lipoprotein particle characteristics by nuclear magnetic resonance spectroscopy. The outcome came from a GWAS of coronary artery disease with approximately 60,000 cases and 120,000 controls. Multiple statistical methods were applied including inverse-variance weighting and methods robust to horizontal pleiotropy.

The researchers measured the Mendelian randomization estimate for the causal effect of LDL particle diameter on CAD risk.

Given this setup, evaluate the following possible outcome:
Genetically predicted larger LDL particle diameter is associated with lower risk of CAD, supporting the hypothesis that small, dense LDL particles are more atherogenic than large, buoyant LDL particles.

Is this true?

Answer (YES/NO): NO